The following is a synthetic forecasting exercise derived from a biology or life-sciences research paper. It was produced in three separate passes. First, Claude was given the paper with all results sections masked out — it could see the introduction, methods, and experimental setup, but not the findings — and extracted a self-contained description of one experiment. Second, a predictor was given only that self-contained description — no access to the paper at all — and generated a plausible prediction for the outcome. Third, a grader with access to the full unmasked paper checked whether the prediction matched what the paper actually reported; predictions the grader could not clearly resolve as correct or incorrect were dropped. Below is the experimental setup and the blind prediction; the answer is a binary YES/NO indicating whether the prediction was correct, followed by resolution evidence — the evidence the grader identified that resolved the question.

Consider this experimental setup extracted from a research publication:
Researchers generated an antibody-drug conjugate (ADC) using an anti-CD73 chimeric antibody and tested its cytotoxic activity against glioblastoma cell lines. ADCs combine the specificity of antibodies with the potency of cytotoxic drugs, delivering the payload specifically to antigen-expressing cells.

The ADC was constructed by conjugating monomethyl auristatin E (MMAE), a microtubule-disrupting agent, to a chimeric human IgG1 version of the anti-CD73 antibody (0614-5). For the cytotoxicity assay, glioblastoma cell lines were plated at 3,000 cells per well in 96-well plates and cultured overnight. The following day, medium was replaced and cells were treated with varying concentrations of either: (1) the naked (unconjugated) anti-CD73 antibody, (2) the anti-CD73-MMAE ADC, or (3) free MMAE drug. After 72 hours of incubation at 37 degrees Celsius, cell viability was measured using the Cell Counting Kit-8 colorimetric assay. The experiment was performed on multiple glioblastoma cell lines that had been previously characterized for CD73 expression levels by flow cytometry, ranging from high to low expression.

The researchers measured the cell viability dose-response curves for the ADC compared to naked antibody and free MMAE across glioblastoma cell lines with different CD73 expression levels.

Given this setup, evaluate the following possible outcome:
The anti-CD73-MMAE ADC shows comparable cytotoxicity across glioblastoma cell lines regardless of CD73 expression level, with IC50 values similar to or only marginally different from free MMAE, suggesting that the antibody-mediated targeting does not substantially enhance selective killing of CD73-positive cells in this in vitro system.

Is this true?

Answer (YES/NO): NO